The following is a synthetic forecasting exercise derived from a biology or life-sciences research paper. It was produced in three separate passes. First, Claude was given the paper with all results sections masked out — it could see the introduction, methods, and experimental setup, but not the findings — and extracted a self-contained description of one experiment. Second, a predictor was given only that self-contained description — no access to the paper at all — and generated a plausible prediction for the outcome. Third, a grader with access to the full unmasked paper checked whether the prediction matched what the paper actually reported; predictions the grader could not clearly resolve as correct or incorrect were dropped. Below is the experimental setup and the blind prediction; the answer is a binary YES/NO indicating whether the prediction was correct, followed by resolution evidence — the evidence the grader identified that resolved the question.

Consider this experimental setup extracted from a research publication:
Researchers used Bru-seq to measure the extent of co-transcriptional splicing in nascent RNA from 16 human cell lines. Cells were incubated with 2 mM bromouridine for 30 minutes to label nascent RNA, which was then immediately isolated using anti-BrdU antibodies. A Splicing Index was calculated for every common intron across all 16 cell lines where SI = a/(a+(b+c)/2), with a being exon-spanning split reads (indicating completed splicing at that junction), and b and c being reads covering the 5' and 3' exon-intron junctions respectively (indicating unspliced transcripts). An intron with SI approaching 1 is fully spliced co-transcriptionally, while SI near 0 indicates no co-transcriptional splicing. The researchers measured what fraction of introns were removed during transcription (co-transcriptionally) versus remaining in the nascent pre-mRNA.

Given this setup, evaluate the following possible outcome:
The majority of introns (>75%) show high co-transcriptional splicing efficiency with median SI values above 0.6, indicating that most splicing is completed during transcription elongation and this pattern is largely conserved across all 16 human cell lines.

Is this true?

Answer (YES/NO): NO